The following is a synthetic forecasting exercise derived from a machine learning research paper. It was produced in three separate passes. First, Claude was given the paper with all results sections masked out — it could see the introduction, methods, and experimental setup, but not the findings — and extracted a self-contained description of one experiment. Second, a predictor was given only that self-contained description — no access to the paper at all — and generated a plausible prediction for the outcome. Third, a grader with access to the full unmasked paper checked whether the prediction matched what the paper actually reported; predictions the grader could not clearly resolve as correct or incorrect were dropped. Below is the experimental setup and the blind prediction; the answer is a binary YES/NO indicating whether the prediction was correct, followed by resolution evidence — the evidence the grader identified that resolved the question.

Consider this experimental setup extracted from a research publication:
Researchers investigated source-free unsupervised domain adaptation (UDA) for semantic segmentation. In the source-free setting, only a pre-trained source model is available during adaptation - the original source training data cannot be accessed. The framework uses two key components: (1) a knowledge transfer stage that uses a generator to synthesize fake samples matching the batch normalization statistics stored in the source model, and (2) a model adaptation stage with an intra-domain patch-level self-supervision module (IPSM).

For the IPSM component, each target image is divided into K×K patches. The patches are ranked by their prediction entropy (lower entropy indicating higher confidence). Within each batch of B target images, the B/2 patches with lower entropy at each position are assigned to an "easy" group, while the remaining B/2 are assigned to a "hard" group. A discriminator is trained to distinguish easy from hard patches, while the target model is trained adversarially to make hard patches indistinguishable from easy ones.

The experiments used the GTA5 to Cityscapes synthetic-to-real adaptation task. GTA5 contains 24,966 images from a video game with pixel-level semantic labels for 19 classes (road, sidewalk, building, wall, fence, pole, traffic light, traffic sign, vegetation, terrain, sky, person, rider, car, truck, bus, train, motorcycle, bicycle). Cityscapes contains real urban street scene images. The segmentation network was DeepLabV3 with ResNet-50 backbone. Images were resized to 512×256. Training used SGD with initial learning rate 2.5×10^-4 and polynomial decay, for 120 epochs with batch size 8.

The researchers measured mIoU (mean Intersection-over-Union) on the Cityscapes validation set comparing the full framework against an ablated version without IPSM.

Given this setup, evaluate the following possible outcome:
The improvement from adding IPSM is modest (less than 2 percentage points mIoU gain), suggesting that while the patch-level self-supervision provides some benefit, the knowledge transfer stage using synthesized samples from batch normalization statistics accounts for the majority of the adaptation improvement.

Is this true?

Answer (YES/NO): YES